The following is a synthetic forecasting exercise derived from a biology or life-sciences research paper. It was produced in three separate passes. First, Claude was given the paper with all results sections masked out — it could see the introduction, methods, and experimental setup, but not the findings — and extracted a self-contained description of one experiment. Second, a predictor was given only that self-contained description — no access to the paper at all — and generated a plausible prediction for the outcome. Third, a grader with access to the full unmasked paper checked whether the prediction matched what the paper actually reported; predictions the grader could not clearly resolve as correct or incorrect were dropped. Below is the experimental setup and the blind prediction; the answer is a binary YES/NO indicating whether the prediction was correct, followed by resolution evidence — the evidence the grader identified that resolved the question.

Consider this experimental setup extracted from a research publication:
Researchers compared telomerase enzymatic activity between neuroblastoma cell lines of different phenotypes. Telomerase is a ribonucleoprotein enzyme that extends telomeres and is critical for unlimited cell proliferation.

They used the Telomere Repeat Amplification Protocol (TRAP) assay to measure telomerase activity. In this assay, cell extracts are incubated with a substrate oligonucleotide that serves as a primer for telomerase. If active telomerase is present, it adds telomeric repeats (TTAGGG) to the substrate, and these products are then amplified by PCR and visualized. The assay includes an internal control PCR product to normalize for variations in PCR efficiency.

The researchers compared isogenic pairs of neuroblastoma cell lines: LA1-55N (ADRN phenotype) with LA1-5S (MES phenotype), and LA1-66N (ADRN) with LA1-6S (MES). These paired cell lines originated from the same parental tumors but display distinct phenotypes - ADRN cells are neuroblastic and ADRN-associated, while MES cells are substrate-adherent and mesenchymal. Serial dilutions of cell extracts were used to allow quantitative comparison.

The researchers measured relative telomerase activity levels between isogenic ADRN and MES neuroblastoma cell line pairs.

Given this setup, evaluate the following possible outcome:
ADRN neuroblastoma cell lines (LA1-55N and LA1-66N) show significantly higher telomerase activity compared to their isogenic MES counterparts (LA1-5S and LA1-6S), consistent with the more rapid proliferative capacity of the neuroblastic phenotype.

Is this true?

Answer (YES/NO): YES